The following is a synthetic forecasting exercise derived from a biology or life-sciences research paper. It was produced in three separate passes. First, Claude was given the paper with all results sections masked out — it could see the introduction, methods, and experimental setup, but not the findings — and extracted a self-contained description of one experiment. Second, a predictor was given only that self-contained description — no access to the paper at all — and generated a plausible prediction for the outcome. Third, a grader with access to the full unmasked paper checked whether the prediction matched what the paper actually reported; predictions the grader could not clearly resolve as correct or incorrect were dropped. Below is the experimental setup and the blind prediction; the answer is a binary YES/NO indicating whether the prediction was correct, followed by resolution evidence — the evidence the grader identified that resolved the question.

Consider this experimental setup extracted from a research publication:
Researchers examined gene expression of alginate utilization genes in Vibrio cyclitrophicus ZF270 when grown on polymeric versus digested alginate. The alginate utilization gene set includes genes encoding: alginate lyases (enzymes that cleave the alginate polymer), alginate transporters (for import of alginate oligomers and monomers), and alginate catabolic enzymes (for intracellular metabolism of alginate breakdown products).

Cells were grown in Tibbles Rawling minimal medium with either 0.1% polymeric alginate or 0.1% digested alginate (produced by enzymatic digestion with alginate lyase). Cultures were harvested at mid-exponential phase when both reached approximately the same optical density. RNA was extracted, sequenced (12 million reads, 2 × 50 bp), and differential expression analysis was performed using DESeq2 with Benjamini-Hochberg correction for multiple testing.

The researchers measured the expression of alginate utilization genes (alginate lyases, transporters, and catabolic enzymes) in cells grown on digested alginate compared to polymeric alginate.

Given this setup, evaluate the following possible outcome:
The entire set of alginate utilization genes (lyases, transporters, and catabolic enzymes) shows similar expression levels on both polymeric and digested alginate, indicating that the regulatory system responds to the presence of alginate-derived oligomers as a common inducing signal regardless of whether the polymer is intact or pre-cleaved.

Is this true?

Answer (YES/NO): NO